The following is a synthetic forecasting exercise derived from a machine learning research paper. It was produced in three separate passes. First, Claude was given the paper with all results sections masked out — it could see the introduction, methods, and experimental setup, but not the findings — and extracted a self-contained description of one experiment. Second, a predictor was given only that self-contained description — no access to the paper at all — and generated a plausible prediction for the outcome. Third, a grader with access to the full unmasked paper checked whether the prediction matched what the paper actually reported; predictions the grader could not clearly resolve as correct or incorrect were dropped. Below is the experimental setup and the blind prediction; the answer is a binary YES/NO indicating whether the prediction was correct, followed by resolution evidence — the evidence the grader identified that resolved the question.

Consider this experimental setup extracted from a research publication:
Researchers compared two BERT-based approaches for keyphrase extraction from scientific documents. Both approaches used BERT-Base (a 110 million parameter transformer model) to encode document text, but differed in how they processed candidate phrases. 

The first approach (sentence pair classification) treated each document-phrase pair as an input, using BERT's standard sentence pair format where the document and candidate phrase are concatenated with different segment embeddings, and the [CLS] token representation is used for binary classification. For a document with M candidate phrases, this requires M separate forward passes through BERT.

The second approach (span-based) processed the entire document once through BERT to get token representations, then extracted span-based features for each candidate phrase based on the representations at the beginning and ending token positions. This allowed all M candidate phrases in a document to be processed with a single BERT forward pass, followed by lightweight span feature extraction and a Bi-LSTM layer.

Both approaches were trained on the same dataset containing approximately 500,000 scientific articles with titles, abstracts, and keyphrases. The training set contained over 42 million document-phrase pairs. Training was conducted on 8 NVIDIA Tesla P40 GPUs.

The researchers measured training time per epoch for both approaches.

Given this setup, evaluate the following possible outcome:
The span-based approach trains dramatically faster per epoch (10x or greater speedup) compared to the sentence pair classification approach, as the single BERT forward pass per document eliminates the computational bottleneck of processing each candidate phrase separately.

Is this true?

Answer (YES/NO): YES